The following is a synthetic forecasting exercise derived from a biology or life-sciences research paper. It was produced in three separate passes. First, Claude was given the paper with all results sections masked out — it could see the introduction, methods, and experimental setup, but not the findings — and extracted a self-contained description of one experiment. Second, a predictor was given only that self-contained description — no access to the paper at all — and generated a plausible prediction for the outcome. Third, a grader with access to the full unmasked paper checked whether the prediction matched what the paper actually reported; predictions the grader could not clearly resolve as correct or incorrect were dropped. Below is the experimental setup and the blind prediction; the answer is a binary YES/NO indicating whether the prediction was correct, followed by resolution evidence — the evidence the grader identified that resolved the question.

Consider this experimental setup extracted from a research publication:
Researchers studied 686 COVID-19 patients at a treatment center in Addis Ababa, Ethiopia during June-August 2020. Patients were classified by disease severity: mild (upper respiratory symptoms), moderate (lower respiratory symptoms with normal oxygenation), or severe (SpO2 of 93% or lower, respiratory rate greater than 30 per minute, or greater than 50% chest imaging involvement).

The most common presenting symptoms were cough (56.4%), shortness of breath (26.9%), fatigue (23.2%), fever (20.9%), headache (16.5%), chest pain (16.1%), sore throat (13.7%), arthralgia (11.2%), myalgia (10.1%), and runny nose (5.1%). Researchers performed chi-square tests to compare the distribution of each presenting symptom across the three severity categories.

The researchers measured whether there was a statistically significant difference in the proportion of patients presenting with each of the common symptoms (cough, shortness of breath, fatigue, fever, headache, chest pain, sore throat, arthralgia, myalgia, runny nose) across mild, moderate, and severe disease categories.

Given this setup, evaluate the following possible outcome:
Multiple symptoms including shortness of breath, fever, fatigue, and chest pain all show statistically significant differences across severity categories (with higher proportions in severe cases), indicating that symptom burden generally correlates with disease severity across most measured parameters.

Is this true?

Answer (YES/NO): YES